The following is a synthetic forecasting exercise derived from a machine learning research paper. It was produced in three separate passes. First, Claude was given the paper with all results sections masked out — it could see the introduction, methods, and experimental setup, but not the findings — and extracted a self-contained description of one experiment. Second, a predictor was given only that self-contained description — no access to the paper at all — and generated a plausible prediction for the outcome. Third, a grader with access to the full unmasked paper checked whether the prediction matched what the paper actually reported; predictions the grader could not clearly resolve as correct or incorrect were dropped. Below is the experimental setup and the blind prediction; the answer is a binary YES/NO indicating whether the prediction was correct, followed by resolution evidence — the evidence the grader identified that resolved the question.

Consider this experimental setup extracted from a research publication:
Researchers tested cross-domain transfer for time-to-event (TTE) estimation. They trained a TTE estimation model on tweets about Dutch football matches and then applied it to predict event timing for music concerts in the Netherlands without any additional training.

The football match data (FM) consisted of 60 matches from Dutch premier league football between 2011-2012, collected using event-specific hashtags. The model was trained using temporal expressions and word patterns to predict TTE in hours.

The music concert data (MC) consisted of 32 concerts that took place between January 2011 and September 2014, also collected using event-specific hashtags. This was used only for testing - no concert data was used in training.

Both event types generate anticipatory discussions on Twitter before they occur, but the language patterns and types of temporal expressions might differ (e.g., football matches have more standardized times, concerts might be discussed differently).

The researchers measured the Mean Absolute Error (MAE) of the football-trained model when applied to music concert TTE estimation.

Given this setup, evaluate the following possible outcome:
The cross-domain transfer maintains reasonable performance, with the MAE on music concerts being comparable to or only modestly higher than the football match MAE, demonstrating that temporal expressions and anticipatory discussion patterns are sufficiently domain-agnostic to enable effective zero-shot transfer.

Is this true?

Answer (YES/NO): NO